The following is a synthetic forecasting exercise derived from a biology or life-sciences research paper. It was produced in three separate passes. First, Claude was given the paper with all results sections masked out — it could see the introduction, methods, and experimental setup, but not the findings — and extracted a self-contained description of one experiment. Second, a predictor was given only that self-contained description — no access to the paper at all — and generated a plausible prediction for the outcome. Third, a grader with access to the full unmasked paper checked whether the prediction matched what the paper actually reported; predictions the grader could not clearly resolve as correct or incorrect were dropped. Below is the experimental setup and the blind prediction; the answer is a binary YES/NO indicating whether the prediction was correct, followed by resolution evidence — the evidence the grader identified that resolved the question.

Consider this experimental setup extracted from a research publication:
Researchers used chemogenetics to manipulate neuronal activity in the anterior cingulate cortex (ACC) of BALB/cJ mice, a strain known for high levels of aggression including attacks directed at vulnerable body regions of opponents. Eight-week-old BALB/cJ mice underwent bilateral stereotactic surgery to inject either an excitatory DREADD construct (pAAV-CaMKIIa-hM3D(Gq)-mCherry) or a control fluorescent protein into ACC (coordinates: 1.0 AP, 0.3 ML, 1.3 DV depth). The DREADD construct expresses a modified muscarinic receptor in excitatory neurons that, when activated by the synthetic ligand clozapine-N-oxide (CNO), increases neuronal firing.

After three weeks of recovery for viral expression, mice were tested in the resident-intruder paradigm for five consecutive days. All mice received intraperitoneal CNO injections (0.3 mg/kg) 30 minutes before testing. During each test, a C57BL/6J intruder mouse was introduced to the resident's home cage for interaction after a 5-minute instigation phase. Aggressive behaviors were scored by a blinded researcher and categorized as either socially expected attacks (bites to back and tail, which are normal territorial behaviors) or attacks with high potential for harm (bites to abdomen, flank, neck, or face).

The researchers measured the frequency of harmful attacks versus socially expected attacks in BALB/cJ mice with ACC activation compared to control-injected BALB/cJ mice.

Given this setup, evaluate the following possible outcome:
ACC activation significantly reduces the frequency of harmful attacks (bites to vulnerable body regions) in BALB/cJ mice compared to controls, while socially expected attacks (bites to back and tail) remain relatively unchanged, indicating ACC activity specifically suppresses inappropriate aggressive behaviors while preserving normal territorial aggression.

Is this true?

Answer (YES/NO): NO